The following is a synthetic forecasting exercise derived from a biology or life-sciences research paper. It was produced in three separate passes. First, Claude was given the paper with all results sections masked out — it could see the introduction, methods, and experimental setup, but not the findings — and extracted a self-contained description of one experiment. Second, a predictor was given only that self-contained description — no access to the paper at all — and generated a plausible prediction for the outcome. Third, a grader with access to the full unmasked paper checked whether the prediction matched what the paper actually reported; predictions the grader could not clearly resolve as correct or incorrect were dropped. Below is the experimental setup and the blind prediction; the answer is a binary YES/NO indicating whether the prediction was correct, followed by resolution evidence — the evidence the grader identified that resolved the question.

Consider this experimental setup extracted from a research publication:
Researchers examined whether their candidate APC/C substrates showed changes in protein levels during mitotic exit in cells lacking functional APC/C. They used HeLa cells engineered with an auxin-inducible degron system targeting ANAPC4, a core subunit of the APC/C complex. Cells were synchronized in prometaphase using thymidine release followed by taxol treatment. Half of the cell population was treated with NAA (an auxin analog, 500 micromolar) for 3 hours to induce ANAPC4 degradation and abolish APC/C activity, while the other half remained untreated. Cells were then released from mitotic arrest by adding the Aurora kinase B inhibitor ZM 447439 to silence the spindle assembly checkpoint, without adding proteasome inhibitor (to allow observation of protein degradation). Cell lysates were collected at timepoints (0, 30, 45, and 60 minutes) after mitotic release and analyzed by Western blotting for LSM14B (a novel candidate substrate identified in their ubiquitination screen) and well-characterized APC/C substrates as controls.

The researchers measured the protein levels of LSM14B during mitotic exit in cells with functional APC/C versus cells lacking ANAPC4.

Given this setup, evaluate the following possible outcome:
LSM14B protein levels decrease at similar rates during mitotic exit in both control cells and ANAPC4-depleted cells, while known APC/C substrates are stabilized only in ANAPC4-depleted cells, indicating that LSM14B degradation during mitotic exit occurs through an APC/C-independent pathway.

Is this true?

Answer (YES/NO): NO